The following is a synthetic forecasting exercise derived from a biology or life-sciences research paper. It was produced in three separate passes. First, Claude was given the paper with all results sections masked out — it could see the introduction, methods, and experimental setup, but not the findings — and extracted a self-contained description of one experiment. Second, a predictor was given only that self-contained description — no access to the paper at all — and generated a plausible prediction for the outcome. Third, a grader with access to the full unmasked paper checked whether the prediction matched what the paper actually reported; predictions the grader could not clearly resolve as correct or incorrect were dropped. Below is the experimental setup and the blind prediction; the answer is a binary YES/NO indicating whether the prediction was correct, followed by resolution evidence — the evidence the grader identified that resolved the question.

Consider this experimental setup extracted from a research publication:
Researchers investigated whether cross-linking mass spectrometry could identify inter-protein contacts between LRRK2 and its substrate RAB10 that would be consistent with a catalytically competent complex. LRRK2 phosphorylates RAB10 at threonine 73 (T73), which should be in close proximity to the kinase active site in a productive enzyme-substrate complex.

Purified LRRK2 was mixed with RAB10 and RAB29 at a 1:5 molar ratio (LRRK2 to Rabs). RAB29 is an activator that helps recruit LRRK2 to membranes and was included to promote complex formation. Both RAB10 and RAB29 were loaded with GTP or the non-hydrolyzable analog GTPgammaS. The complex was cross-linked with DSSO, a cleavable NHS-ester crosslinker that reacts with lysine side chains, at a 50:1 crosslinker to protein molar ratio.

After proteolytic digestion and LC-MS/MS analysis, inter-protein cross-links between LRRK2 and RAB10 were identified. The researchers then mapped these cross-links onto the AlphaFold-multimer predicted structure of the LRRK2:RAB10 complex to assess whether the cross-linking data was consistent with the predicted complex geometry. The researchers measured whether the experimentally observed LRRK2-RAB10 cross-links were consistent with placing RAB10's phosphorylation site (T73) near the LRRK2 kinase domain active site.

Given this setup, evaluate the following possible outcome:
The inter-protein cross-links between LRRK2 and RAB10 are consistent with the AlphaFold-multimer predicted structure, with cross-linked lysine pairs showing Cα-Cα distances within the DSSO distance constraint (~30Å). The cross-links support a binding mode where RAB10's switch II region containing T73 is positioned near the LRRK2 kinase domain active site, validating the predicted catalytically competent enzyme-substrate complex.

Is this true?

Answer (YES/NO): NO